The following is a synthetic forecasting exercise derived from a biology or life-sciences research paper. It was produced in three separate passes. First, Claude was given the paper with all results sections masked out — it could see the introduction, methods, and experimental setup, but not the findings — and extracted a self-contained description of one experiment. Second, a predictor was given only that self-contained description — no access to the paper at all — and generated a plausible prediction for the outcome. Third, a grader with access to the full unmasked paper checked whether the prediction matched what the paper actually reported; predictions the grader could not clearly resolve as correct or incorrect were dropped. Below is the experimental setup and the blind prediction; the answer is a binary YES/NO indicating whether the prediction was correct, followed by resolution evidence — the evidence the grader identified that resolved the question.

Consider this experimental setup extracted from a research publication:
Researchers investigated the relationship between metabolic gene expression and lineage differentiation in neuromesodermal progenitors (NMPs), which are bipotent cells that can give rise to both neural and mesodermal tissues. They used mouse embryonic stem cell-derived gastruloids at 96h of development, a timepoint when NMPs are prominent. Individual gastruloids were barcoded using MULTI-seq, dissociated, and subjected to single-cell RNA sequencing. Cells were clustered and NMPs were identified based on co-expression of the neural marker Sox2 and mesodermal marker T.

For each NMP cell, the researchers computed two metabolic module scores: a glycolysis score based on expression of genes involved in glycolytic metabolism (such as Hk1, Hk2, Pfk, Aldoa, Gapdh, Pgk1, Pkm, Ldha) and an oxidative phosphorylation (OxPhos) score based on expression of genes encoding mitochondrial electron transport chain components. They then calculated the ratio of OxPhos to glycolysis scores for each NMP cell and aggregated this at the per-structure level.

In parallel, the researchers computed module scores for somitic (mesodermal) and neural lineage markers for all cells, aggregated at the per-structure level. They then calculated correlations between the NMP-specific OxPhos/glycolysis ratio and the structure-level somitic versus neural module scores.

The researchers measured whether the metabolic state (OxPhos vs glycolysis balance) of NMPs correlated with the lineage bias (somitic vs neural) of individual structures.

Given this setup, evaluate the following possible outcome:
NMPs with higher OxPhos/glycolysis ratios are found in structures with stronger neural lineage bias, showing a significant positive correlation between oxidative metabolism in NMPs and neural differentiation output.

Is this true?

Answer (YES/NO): YES